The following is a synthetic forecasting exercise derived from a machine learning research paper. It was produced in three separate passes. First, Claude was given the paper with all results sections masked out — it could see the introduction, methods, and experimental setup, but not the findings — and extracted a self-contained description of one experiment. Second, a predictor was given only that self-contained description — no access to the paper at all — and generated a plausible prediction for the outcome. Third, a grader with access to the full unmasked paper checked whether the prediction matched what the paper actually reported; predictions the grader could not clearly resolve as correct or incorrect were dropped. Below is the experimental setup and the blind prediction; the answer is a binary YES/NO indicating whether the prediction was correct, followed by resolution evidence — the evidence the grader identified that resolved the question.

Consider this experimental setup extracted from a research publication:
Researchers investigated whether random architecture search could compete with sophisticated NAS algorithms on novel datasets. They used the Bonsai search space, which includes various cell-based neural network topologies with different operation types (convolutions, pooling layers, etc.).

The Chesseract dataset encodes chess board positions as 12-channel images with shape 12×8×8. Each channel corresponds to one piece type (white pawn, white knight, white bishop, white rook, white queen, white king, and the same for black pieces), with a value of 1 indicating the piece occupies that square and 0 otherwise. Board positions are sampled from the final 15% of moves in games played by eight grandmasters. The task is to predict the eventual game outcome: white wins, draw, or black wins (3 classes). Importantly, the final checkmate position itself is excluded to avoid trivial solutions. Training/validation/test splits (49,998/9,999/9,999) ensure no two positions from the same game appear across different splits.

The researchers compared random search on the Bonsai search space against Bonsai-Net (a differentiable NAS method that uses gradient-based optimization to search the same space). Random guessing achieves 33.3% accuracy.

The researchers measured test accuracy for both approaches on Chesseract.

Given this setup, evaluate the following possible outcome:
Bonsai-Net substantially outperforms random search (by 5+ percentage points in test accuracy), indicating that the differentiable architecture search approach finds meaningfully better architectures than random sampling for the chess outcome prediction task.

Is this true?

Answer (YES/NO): NO